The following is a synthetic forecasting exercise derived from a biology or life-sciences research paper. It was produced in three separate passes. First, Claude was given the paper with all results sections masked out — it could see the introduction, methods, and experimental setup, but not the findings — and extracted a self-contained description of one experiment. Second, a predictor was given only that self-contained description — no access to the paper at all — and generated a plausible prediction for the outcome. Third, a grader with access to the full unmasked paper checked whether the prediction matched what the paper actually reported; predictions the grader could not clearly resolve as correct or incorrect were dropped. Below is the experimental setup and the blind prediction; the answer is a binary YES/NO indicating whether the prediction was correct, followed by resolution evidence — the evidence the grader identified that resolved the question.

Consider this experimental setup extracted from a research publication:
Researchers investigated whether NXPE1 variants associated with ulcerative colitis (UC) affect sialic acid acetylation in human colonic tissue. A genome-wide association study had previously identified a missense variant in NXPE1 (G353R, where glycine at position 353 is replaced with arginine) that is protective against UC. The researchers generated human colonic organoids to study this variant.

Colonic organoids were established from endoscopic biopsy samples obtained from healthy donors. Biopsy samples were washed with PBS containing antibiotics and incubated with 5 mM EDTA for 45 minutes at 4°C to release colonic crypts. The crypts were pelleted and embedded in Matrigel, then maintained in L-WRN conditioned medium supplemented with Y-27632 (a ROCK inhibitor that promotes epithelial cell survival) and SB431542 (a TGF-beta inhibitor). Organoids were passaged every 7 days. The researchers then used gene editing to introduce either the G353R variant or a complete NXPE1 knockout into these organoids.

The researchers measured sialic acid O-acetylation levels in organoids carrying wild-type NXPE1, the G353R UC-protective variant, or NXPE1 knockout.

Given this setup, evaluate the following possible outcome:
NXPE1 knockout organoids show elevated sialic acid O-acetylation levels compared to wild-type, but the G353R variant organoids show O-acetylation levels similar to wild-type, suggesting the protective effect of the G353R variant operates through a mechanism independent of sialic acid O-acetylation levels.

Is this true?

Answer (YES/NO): NO